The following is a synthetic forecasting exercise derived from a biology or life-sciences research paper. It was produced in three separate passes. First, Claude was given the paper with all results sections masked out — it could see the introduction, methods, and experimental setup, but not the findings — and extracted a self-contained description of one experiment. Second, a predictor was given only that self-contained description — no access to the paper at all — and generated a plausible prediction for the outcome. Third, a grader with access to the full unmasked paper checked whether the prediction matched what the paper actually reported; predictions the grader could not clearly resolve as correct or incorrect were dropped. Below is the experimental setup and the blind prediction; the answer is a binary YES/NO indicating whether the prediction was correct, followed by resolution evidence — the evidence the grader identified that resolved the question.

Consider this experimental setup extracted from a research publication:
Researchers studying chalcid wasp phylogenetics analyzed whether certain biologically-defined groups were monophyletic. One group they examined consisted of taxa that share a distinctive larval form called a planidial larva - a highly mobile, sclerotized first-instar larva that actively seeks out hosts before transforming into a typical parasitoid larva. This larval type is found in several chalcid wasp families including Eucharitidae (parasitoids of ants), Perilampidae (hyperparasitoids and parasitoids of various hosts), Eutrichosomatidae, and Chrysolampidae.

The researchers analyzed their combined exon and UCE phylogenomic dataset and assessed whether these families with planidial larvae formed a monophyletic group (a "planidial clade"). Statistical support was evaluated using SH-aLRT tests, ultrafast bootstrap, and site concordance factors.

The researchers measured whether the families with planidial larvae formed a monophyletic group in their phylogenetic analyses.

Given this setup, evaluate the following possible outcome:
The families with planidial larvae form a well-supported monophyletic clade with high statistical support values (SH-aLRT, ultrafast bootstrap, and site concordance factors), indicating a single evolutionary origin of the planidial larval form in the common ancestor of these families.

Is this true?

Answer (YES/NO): YES